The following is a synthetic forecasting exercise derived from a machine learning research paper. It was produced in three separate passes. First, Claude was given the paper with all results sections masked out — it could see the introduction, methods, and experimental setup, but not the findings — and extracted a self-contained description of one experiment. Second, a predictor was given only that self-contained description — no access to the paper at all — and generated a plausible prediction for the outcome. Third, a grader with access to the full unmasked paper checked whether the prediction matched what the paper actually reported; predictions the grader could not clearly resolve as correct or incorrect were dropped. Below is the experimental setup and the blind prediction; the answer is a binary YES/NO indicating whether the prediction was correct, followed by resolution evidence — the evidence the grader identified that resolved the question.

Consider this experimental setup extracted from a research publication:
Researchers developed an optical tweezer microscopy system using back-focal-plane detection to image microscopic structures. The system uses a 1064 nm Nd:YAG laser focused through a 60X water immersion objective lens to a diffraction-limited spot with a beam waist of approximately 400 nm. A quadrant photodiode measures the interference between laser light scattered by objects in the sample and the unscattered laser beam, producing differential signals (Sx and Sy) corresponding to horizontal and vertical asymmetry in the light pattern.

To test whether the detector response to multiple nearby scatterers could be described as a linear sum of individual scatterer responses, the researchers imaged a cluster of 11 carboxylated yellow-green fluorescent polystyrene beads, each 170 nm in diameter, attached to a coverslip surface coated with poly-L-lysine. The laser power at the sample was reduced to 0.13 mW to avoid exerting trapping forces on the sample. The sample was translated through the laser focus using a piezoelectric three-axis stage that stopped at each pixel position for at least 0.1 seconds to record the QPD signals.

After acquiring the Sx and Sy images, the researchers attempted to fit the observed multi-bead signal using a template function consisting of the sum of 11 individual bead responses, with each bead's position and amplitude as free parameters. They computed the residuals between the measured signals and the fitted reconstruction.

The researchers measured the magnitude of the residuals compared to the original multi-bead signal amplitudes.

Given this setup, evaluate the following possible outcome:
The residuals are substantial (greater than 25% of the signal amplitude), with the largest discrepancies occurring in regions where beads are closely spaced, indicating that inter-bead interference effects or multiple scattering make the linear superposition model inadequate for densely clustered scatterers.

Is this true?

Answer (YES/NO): NO